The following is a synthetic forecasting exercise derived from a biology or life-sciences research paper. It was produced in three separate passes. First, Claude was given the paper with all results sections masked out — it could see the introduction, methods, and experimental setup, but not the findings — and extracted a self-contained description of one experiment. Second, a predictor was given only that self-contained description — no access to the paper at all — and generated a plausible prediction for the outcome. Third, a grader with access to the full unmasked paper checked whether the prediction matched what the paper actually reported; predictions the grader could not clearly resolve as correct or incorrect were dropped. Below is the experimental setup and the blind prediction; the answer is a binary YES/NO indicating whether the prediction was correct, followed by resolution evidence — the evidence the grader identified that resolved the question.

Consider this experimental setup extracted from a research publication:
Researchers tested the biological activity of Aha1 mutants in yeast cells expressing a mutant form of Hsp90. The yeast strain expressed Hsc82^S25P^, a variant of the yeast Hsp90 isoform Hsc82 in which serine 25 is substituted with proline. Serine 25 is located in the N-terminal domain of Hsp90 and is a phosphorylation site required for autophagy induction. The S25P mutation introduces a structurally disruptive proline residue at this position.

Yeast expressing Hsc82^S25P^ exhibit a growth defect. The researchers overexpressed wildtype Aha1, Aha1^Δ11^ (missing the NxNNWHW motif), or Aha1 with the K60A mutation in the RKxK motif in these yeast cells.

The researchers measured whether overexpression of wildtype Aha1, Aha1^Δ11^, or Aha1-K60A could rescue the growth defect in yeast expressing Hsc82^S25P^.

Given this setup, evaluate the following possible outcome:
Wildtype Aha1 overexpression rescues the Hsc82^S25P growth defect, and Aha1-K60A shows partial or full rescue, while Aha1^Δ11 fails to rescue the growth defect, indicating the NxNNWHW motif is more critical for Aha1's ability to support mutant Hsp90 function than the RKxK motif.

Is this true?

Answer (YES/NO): NO